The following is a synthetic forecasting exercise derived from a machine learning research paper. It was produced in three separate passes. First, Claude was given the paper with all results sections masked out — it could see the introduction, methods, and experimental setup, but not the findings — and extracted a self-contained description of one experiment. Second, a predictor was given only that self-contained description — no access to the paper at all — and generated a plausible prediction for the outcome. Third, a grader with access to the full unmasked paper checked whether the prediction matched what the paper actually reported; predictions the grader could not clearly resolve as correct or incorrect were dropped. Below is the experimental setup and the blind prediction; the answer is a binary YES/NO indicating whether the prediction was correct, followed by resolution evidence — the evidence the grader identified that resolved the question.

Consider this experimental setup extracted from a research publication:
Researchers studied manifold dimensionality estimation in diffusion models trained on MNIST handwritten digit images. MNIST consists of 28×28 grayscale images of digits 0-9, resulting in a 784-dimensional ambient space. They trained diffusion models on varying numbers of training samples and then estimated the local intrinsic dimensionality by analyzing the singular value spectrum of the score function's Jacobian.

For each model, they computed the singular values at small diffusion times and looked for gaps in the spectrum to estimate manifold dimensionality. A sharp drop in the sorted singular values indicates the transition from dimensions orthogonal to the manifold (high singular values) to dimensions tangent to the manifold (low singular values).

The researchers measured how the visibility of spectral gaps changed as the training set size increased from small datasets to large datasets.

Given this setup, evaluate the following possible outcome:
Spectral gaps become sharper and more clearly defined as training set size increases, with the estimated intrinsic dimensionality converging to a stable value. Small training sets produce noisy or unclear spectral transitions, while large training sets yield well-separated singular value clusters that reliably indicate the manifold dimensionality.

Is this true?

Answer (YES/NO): YES